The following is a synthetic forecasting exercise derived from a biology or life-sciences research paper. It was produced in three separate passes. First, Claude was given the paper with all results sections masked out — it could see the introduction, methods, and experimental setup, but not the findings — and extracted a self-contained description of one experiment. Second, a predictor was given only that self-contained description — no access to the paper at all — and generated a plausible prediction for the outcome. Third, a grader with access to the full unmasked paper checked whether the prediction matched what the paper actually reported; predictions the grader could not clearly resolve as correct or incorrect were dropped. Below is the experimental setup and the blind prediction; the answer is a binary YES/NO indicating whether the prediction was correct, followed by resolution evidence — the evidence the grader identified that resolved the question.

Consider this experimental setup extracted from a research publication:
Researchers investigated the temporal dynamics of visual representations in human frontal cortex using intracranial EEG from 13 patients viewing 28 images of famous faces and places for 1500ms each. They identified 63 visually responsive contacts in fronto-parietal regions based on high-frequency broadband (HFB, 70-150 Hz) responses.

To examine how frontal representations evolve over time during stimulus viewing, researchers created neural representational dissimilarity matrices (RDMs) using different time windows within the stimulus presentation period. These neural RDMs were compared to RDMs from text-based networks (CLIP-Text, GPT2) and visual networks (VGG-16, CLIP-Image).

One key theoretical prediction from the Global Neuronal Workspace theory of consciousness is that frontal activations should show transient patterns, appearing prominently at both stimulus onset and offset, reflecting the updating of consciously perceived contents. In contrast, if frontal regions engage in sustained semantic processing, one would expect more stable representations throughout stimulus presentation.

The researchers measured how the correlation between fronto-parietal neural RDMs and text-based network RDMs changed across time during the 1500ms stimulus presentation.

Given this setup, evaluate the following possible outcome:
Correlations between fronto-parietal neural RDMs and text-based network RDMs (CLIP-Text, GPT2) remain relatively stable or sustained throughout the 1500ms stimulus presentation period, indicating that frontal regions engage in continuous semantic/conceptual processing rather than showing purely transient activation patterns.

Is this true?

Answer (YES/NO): NO